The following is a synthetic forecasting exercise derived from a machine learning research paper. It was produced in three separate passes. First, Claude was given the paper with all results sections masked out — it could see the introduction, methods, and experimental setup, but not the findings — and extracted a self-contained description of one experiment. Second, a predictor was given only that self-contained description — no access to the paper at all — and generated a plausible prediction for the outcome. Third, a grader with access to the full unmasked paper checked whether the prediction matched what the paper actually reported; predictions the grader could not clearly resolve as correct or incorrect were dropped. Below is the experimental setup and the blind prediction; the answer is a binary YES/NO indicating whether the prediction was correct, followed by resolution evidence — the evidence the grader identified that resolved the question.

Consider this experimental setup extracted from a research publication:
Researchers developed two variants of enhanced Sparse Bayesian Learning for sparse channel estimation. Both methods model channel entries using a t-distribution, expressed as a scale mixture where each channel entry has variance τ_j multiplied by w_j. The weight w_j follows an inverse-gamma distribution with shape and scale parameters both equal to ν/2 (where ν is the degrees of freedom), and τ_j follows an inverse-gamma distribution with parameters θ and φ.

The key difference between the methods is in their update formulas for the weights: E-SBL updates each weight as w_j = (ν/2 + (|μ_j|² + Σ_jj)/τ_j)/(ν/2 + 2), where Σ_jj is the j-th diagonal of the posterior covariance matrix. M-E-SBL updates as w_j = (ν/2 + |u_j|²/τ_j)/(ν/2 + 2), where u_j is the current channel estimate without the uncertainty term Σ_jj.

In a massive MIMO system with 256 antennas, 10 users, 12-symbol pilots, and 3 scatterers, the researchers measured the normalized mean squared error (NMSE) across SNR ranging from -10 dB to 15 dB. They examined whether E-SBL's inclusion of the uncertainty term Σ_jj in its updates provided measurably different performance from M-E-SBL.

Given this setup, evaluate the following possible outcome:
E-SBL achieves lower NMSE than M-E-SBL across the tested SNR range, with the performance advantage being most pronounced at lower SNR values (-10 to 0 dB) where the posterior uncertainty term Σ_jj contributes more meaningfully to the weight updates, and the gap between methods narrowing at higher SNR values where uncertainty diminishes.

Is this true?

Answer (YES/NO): NO